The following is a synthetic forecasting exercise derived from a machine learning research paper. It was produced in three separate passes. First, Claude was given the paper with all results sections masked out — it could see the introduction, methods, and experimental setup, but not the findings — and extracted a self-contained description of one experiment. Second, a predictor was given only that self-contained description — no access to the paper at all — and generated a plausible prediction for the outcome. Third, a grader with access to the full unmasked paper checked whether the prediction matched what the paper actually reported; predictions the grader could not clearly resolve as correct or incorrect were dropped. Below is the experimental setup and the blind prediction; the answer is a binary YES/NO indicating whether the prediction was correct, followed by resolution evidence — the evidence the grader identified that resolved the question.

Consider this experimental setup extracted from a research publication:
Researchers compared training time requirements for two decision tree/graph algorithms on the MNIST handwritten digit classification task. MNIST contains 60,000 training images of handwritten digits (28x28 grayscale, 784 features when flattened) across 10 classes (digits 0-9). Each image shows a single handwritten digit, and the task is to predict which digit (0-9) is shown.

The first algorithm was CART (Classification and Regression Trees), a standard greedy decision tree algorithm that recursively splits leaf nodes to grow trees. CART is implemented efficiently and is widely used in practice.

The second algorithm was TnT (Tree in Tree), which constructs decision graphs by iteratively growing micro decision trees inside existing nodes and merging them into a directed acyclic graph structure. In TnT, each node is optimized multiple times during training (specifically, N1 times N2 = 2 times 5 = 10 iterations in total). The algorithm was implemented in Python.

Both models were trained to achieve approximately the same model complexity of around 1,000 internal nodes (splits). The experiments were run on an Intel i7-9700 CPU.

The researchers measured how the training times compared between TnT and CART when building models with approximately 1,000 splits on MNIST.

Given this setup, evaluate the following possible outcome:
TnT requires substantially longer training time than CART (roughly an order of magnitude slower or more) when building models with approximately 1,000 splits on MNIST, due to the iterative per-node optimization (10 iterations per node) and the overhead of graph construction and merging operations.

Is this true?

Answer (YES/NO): YES